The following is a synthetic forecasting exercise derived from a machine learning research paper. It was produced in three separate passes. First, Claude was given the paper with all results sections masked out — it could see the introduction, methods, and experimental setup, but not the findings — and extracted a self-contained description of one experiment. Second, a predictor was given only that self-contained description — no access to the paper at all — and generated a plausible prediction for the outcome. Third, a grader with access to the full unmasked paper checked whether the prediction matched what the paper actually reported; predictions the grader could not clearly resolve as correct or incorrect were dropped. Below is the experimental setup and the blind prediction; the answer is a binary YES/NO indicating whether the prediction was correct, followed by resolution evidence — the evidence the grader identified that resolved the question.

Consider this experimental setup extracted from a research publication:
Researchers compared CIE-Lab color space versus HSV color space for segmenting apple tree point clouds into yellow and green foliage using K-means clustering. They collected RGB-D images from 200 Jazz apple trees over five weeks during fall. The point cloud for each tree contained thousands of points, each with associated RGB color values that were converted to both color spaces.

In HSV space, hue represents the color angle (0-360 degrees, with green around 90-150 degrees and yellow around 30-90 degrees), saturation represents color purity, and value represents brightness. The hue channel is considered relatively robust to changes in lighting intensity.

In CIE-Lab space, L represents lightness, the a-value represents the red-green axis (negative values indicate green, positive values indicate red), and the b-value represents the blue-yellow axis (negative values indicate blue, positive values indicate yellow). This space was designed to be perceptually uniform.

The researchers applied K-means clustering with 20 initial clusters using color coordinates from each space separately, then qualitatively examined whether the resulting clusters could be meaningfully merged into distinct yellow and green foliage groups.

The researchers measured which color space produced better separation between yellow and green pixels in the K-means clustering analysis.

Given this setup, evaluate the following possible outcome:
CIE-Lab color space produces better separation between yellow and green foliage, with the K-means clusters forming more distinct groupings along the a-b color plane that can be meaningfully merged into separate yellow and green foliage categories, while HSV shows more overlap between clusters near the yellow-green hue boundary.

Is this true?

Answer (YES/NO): YES